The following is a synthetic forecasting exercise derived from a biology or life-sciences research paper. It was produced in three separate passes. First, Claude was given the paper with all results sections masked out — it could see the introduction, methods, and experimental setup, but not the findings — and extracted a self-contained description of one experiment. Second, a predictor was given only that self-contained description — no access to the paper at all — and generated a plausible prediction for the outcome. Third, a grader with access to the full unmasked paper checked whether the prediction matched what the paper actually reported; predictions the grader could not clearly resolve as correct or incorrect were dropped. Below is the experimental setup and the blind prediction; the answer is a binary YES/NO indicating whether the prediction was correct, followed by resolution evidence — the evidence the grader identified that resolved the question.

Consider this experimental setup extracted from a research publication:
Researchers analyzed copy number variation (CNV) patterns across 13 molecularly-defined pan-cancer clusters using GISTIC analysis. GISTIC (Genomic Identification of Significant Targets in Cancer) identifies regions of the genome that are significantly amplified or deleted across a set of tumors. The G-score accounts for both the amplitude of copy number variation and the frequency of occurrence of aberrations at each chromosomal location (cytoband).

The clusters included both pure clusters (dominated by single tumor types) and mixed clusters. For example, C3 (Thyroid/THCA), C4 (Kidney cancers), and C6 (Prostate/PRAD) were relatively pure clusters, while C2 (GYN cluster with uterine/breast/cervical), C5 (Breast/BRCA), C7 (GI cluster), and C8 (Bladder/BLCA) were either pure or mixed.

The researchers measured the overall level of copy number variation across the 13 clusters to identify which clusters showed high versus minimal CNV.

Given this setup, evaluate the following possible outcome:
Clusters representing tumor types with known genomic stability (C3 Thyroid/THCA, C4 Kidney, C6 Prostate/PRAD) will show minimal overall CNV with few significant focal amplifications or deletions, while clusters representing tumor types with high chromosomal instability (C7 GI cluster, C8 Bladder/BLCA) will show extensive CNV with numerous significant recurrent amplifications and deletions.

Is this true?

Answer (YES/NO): YES